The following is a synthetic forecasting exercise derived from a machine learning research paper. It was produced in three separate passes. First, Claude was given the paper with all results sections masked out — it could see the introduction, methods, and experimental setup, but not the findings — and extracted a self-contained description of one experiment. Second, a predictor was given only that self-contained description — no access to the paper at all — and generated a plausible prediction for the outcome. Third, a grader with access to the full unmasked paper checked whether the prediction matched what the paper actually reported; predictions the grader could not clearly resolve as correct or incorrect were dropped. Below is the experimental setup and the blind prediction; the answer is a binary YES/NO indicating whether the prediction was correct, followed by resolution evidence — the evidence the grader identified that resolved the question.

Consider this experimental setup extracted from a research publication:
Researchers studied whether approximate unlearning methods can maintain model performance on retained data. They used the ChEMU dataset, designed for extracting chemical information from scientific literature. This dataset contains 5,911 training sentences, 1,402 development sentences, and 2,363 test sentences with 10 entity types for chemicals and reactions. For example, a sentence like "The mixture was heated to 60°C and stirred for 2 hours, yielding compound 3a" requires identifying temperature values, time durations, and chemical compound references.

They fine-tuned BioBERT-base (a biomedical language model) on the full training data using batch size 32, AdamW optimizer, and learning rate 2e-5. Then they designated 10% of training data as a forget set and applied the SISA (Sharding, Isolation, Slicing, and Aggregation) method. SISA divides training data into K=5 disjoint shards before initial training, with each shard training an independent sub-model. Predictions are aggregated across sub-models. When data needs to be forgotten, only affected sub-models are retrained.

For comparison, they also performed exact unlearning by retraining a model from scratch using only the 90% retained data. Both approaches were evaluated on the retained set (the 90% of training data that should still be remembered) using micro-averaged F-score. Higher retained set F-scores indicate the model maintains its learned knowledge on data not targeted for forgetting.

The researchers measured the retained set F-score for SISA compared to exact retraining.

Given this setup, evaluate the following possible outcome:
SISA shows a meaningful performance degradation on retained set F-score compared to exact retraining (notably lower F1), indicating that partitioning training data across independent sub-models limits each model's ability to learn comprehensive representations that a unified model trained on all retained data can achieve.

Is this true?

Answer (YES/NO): YES